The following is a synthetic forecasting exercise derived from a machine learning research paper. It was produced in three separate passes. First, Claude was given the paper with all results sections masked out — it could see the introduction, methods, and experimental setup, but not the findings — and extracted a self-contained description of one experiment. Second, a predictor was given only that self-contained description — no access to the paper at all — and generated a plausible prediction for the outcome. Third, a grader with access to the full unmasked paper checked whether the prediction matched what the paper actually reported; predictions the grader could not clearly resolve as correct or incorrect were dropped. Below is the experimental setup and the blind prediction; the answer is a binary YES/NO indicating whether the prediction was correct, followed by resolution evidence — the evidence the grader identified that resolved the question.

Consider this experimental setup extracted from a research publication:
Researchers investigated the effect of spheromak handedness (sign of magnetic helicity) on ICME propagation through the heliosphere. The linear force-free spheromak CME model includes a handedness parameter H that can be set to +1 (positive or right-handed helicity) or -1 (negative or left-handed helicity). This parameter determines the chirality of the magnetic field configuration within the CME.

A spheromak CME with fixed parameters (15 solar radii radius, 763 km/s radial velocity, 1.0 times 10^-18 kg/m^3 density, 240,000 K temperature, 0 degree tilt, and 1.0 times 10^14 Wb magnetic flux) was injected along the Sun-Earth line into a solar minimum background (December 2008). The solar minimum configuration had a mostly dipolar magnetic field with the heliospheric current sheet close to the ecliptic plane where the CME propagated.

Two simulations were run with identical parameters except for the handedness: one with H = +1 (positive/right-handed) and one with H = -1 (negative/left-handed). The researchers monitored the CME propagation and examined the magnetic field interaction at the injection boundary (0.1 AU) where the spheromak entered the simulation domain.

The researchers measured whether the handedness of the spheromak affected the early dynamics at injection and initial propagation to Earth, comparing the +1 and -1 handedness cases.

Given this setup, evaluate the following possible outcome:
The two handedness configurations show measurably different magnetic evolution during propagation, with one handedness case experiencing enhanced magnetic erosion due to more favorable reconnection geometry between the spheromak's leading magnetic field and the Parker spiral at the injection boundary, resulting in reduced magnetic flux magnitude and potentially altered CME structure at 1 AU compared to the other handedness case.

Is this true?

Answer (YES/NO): NO